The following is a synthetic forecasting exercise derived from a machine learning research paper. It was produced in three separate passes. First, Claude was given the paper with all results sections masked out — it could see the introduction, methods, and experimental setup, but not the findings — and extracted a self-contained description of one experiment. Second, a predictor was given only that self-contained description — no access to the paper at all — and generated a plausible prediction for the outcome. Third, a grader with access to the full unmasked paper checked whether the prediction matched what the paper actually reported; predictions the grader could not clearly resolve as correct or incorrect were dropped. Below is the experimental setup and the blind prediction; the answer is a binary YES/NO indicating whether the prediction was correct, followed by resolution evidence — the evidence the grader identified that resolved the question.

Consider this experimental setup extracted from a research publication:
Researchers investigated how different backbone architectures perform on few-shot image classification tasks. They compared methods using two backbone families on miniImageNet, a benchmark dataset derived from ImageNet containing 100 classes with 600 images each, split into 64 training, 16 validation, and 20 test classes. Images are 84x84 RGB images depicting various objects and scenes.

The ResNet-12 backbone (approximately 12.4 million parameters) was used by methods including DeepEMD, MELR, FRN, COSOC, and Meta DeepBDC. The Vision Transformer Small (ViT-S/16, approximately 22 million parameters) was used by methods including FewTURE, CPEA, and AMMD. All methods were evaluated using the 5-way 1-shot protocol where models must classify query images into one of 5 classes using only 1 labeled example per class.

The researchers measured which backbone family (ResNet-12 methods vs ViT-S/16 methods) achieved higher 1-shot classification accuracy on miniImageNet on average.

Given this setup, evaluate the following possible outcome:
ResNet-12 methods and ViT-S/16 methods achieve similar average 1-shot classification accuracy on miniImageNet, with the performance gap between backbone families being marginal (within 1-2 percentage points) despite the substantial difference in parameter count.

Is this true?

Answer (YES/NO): NO